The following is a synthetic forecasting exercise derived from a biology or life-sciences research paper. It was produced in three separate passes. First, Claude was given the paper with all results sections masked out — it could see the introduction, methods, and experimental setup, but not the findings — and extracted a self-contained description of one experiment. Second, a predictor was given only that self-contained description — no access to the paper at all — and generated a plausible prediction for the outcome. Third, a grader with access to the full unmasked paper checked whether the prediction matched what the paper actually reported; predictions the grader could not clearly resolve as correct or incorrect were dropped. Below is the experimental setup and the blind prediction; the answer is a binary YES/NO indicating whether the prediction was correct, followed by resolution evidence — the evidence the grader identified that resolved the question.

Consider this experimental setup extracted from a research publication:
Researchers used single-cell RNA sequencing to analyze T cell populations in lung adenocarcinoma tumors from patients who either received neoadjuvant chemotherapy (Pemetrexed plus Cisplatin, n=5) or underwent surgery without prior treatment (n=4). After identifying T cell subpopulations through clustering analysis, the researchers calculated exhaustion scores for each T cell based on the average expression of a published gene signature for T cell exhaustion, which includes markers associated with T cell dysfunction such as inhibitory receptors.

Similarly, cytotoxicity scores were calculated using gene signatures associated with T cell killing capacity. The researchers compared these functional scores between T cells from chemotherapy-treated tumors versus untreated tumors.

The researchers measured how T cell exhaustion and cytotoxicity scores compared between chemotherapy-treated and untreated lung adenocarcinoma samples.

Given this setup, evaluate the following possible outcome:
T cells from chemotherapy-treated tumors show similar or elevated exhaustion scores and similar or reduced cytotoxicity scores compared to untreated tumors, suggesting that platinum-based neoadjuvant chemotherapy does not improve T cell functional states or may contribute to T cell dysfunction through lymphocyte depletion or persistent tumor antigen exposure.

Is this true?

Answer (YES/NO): NO